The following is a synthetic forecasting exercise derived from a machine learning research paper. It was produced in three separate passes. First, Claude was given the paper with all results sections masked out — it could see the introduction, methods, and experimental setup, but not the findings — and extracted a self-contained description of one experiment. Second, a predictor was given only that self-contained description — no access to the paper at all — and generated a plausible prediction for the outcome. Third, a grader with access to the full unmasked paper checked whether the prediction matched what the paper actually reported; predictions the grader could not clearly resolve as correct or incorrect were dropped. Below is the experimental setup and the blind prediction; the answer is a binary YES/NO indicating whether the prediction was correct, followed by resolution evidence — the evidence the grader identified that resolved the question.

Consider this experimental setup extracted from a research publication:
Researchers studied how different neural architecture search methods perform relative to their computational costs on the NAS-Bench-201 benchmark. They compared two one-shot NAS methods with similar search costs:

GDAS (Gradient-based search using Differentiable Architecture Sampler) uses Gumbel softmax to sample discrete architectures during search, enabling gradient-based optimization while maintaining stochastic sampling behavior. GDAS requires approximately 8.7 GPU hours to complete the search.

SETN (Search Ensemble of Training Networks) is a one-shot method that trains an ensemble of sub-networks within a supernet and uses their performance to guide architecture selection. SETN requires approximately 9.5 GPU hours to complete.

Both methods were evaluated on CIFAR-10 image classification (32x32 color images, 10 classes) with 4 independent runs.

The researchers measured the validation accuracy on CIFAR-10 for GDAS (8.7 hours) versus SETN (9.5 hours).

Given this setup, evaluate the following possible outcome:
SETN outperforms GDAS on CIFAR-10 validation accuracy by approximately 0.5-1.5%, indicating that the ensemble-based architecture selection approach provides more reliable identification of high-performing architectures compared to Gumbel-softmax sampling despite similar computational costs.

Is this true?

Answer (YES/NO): NO